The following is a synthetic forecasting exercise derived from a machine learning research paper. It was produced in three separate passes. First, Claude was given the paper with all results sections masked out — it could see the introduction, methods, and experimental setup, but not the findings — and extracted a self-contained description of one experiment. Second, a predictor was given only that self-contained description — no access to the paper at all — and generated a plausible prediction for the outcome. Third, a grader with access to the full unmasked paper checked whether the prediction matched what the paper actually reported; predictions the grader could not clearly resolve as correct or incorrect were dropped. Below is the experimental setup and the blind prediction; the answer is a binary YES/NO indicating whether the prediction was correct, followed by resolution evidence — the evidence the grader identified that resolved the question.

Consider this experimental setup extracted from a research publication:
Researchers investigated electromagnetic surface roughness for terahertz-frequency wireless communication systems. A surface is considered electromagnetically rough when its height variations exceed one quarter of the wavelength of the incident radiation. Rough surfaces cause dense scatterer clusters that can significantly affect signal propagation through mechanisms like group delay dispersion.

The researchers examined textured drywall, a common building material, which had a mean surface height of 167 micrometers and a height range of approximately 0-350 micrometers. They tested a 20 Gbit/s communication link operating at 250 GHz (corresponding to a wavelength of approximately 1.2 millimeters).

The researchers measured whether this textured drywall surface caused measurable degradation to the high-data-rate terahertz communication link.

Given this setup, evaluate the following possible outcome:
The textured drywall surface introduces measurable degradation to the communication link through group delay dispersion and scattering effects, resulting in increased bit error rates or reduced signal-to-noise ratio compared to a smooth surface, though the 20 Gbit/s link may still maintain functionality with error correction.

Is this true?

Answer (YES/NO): YES